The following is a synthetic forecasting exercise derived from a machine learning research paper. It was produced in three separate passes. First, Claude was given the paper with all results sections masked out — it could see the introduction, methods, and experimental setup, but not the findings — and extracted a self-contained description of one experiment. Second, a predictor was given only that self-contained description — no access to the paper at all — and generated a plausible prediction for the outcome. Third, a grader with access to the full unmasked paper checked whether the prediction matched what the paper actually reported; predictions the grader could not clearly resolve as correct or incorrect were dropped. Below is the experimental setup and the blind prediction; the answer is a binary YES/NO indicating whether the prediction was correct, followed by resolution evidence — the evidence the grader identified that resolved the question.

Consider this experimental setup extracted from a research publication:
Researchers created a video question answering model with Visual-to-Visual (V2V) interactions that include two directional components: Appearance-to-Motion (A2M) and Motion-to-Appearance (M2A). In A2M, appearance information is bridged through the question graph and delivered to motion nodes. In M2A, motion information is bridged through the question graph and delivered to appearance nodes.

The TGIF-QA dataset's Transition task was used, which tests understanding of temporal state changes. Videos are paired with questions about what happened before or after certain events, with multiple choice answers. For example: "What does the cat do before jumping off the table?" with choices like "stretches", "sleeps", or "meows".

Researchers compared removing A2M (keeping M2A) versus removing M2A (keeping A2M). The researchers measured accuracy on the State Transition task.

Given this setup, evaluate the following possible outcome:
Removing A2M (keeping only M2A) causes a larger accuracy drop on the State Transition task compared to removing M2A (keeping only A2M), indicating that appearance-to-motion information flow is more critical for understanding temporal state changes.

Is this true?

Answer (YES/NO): NO